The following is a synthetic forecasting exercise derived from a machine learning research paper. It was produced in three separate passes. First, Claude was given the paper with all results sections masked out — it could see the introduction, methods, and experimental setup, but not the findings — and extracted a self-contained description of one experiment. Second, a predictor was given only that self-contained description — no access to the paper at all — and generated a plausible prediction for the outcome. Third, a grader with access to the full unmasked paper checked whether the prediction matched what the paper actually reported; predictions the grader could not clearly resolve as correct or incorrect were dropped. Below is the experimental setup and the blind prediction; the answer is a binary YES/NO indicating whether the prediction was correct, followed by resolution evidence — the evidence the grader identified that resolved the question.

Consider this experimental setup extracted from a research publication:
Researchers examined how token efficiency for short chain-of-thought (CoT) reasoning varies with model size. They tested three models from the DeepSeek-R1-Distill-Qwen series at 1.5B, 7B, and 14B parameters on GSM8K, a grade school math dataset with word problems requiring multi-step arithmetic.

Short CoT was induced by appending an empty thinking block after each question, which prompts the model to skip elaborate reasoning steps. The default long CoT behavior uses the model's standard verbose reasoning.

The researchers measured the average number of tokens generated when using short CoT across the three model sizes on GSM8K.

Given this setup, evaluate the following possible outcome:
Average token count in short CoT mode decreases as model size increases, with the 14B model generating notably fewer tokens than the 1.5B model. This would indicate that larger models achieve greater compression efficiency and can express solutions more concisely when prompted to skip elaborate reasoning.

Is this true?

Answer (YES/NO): NO